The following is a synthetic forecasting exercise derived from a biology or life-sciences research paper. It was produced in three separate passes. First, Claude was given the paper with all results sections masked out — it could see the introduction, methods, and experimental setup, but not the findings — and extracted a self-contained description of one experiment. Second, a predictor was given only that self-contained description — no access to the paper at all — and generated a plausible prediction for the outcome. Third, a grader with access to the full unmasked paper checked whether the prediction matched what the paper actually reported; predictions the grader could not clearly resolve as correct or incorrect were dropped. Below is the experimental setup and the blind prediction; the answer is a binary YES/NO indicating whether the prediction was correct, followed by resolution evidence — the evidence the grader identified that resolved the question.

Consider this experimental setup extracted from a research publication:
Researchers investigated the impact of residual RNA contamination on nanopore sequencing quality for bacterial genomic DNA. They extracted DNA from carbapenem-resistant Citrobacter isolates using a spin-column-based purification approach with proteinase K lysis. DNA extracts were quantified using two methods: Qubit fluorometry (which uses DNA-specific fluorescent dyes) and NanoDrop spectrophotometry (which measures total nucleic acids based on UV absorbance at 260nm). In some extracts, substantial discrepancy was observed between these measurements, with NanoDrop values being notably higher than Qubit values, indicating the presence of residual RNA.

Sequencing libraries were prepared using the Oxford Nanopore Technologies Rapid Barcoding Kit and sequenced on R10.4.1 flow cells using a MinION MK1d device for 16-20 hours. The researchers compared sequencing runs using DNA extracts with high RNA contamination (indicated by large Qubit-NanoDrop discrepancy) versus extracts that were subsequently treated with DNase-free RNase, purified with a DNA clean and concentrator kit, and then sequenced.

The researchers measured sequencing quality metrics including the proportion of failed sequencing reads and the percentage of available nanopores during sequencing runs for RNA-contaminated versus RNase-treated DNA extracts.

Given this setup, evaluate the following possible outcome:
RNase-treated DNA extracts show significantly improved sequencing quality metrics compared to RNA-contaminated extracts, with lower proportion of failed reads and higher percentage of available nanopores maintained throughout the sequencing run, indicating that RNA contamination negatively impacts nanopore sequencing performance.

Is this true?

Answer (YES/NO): YES